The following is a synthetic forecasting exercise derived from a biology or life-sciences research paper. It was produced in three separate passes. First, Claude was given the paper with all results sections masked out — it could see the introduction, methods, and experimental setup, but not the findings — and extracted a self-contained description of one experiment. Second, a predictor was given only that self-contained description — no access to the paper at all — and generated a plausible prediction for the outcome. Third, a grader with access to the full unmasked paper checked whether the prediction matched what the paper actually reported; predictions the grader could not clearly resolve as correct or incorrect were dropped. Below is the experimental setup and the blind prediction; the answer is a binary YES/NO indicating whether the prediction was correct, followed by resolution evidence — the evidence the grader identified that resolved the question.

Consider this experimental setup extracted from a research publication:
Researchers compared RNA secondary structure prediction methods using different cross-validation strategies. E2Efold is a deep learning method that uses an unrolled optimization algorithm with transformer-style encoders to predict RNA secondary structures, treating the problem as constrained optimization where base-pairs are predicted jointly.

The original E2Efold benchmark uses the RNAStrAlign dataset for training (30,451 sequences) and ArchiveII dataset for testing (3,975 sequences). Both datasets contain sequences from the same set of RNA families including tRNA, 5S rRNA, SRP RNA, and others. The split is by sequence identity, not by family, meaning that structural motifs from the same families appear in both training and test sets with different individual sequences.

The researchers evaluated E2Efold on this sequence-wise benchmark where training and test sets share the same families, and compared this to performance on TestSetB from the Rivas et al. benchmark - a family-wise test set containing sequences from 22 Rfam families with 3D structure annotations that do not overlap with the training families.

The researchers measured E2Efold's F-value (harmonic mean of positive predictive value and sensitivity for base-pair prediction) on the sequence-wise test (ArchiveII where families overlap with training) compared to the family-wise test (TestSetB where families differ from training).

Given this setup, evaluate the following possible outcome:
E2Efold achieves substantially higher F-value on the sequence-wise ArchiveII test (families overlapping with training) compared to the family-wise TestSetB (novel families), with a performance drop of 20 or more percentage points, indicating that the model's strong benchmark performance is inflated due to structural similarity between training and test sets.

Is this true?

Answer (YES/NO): NO